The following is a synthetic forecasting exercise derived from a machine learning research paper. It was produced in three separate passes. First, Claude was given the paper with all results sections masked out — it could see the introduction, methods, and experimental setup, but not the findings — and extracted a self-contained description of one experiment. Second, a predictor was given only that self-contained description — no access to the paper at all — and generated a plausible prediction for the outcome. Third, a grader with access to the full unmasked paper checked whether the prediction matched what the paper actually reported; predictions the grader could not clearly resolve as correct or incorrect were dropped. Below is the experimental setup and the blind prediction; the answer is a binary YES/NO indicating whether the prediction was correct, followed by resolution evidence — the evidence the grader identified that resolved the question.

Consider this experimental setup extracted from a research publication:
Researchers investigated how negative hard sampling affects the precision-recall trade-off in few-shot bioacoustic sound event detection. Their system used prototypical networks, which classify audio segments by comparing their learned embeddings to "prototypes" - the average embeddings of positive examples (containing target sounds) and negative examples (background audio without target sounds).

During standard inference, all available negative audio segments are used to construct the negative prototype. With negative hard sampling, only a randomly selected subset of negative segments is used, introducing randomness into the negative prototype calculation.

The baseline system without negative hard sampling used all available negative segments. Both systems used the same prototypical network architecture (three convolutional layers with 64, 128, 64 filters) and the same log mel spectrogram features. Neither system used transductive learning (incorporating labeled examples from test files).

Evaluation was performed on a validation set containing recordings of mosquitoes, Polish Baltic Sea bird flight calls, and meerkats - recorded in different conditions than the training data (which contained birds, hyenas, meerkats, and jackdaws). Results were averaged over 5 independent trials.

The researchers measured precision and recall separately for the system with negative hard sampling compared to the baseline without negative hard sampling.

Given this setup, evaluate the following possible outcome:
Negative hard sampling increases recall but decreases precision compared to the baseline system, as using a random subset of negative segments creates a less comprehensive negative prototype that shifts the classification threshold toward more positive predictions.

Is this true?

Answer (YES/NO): YES